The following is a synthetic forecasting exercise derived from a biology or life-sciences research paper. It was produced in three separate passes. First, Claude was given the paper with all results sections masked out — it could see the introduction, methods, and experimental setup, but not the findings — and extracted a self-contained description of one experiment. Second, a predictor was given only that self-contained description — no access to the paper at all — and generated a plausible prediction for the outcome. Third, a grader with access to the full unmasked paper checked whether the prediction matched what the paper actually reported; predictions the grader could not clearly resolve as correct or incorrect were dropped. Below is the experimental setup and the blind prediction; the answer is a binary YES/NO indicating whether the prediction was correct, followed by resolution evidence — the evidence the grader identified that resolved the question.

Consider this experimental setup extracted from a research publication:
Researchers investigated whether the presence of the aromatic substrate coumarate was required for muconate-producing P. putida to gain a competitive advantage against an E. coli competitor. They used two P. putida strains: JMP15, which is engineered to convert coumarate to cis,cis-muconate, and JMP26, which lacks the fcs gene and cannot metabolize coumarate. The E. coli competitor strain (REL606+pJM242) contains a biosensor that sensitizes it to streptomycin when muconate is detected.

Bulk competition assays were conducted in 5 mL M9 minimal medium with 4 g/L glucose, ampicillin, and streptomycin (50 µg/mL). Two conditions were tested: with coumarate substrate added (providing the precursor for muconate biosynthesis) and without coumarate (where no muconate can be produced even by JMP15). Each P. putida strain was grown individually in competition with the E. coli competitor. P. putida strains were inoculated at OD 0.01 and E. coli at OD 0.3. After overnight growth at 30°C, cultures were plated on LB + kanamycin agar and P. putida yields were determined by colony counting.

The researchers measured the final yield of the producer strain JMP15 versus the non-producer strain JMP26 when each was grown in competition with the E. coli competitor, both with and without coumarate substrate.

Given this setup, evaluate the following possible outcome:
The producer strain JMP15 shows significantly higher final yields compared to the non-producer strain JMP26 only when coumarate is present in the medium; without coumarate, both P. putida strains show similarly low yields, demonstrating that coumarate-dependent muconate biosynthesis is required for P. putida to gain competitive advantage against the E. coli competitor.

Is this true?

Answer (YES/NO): NO